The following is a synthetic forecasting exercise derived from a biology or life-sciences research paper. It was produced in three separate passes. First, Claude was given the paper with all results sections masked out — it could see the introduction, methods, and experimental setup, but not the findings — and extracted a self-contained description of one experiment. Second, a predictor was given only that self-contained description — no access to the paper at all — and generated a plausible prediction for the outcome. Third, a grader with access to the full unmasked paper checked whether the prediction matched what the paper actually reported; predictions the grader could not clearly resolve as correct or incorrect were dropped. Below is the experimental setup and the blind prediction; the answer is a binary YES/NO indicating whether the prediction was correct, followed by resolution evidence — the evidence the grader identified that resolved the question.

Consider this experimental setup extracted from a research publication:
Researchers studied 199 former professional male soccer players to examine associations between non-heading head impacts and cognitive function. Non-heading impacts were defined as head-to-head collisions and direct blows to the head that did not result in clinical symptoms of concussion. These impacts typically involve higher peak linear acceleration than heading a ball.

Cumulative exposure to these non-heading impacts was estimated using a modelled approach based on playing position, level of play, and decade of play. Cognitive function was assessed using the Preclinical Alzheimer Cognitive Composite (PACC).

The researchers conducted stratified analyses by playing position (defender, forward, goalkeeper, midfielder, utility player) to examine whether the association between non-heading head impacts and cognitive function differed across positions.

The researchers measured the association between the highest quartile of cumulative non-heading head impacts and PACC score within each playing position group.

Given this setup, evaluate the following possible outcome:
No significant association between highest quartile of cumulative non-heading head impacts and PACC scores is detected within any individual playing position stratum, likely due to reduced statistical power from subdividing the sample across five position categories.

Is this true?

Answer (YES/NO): NO